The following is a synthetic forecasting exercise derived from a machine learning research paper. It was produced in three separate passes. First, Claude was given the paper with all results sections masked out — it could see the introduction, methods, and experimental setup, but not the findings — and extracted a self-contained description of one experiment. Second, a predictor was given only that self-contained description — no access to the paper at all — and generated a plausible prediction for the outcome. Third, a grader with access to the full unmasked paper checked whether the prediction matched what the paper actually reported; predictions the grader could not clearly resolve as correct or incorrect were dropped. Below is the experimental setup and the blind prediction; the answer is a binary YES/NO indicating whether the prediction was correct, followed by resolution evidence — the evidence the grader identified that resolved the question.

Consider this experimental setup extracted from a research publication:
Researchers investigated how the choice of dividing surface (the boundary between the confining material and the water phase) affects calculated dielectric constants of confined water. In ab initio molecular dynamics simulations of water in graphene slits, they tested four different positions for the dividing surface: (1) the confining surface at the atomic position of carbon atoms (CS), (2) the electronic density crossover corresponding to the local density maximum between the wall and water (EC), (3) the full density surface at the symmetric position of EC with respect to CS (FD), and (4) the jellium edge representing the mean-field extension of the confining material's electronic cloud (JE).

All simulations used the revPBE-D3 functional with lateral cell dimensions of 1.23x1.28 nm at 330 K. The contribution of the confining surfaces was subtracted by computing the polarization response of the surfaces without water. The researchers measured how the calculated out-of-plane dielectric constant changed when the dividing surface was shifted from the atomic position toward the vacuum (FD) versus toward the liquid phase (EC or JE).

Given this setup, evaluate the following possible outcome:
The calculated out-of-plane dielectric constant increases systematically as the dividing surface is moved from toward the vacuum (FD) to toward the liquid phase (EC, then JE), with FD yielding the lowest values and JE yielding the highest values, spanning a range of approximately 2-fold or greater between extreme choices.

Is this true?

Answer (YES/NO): NO